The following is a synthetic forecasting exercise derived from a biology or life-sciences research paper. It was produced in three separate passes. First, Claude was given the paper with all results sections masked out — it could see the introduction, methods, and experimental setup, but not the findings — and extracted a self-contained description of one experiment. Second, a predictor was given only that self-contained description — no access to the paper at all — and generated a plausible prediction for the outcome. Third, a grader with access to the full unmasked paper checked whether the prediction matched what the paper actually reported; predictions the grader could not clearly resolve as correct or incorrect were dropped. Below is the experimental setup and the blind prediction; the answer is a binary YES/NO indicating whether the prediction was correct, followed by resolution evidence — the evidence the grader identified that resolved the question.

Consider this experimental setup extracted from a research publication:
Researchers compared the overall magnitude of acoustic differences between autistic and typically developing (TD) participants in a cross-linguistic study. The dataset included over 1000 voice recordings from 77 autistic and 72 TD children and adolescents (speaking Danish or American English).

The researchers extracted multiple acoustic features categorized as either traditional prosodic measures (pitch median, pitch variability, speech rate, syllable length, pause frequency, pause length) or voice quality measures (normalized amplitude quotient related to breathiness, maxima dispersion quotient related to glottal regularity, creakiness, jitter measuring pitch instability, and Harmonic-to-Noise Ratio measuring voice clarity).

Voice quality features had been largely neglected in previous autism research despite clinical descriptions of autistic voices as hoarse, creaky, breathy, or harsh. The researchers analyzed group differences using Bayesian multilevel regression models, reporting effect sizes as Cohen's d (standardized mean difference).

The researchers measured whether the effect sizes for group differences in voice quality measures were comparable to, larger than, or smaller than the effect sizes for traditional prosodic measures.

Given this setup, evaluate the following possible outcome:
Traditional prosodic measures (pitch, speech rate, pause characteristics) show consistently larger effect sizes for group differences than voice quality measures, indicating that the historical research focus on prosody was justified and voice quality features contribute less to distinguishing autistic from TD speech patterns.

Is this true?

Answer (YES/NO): NO